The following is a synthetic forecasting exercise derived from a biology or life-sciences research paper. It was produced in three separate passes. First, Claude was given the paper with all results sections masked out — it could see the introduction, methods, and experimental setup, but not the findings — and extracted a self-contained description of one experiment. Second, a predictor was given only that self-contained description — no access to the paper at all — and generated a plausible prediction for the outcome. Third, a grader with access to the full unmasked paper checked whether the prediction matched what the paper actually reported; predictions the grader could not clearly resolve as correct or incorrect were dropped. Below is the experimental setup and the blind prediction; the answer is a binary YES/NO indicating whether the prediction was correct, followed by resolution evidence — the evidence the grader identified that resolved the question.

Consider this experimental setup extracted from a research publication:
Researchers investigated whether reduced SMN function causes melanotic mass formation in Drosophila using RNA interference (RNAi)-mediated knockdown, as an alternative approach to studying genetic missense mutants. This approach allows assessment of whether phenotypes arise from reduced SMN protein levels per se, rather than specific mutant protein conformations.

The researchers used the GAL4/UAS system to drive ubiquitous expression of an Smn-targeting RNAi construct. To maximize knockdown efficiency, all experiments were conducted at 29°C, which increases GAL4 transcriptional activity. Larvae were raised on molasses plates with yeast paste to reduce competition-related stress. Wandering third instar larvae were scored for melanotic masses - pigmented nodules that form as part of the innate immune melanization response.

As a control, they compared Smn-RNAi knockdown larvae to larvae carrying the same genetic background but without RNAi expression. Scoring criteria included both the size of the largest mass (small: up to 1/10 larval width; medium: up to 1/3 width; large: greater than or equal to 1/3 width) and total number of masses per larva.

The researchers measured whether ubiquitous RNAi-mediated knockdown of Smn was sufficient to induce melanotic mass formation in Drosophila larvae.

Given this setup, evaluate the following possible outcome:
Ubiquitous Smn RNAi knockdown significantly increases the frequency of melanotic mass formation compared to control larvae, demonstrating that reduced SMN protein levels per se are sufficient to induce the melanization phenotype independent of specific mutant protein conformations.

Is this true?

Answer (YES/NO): YES